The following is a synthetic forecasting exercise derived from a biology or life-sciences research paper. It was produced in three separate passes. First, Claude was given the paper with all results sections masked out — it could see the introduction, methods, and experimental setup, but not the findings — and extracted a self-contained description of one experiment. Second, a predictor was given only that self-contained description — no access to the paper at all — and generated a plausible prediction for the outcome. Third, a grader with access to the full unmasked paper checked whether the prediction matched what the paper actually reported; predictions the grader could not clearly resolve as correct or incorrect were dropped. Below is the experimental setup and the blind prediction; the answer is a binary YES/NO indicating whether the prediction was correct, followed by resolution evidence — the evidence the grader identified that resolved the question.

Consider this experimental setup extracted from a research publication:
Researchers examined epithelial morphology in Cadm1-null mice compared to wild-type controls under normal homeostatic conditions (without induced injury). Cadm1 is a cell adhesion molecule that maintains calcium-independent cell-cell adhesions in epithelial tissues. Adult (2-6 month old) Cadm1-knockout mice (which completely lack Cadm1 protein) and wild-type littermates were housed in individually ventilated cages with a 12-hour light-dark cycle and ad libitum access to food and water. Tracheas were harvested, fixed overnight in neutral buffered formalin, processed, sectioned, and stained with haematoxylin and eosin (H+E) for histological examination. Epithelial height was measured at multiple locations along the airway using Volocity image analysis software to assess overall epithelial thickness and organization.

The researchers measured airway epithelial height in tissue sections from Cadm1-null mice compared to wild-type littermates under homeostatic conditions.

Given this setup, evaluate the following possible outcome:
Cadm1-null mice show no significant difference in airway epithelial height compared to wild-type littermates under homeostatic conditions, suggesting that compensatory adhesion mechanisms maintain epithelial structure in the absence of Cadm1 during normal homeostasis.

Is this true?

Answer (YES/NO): YES